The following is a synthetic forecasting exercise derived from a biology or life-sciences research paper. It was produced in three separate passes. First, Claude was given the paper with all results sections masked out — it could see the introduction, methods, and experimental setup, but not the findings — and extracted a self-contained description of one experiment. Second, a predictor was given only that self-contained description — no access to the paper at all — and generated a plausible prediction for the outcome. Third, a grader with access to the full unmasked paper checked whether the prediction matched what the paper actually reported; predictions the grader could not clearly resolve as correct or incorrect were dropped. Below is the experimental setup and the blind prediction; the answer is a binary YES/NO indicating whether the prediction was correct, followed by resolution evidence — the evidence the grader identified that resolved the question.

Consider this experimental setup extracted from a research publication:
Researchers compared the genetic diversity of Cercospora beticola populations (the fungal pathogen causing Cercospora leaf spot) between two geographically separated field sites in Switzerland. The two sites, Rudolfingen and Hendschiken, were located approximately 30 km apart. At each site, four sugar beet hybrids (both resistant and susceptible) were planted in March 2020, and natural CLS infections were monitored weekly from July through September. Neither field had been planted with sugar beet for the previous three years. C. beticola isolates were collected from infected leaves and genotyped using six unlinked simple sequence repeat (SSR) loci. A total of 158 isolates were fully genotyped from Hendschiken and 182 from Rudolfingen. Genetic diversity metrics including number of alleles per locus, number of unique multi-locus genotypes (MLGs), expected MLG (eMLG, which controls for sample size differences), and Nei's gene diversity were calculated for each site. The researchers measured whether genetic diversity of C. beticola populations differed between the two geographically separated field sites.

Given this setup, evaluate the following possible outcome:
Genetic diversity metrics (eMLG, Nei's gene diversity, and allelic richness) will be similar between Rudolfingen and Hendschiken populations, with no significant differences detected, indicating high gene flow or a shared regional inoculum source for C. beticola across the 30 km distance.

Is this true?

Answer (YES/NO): NO